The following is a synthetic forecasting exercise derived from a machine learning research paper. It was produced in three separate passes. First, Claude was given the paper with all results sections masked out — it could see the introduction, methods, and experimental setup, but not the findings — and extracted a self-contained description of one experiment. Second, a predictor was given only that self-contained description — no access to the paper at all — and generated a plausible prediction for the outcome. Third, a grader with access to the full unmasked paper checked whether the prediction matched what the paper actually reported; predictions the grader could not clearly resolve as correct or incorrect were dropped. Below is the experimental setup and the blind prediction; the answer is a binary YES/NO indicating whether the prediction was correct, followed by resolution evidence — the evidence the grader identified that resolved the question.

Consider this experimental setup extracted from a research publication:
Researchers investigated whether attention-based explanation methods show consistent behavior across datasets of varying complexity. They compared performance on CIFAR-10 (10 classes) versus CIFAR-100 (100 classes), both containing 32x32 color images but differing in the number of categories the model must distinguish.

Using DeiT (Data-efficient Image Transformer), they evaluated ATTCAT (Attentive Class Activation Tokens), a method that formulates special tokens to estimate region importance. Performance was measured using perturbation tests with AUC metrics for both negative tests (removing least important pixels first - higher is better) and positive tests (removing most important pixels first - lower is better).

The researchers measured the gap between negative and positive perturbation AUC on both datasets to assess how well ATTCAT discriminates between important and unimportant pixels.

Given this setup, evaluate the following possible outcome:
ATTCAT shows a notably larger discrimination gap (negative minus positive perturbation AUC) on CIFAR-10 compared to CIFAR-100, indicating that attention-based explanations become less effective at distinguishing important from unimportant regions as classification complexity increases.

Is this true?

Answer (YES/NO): NO